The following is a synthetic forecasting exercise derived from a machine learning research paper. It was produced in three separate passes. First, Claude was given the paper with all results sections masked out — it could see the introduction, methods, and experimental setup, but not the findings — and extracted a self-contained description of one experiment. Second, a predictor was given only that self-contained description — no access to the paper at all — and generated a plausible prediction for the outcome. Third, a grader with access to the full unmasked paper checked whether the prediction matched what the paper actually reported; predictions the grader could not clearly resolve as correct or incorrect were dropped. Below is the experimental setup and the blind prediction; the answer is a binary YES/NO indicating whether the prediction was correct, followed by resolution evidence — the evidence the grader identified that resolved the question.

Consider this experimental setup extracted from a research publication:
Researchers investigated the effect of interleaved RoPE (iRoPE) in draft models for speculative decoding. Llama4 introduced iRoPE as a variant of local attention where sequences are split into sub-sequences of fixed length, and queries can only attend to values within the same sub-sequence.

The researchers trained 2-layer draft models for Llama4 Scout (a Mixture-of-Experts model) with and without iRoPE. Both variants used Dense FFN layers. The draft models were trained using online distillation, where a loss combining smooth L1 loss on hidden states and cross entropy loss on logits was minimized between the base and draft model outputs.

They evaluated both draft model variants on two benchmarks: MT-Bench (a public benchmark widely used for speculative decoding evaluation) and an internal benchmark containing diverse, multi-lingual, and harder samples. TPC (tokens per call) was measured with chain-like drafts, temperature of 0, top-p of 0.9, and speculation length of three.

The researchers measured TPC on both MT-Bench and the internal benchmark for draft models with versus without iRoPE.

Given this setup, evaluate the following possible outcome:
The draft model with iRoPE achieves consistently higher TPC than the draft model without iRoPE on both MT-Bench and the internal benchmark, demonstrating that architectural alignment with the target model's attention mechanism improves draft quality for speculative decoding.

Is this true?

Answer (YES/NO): NO